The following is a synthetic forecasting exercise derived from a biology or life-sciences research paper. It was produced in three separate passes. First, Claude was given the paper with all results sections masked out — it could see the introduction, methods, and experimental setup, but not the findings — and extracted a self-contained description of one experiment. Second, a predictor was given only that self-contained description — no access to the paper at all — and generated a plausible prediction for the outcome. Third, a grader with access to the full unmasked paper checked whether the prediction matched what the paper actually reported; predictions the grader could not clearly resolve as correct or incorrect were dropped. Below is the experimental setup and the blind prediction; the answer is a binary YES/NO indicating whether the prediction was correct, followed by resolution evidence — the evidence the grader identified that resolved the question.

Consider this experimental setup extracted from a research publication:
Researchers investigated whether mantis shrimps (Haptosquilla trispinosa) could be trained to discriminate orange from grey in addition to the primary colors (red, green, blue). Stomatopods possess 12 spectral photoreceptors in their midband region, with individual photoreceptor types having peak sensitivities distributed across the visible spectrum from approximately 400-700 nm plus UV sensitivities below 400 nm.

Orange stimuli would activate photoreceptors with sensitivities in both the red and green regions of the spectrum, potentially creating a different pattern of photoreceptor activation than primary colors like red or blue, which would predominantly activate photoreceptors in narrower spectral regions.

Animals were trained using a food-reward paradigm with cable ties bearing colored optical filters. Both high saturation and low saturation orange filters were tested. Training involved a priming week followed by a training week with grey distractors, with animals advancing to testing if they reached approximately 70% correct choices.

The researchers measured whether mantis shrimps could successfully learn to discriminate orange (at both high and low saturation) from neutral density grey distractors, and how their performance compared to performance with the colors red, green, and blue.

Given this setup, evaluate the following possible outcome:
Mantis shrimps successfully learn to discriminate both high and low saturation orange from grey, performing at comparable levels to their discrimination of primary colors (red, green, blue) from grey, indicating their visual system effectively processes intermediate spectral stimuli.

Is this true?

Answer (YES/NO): NO